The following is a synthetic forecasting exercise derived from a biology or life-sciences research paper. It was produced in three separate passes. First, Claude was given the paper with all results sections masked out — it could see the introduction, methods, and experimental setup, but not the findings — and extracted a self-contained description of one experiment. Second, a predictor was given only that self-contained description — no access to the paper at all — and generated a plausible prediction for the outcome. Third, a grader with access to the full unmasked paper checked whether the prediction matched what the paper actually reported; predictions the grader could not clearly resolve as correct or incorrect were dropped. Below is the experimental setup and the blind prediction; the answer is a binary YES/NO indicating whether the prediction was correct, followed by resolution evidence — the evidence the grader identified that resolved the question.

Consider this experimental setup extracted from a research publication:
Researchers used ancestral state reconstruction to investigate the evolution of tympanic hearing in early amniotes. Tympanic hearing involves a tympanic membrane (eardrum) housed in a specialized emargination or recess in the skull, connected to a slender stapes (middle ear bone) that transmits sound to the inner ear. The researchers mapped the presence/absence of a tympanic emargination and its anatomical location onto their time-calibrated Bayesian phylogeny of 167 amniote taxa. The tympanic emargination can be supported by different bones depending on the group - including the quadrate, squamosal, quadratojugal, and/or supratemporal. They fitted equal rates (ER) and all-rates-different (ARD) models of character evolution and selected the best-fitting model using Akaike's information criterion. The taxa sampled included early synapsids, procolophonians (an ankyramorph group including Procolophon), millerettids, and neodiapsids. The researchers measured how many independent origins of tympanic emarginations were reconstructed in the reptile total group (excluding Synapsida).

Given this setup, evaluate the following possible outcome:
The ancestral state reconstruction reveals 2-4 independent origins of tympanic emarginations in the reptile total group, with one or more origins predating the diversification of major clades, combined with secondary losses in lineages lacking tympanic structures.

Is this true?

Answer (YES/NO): NO